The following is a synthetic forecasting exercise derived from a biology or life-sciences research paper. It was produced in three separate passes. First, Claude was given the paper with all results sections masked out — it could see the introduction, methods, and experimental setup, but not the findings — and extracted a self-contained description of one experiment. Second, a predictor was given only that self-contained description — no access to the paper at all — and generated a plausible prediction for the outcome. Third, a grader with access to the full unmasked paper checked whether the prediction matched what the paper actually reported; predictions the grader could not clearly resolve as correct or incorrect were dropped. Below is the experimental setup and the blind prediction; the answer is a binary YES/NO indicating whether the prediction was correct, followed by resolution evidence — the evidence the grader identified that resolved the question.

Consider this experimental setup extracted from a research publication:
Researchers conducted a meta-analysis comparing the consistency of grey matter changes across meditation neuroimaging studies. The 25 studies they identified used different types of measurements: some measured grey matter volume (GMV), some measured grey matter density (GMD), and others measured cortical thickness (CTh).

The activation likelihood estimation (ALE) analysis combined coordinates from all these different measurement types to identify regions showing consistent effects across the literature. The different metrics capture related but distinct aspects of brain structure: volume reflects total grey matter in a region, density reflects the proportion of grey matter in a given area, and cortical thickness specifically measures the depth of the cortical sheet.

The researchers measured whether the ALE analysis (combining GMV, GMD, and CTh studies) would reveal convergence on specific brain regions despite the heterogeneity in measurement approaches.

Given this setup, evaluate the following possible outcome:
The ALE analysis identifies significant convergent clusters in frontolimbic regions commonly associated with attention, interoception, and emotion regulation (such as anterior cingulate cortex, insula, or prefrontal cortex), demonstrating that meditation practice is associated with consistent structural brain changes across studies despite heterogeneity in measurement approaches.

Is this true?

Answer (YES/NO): NO